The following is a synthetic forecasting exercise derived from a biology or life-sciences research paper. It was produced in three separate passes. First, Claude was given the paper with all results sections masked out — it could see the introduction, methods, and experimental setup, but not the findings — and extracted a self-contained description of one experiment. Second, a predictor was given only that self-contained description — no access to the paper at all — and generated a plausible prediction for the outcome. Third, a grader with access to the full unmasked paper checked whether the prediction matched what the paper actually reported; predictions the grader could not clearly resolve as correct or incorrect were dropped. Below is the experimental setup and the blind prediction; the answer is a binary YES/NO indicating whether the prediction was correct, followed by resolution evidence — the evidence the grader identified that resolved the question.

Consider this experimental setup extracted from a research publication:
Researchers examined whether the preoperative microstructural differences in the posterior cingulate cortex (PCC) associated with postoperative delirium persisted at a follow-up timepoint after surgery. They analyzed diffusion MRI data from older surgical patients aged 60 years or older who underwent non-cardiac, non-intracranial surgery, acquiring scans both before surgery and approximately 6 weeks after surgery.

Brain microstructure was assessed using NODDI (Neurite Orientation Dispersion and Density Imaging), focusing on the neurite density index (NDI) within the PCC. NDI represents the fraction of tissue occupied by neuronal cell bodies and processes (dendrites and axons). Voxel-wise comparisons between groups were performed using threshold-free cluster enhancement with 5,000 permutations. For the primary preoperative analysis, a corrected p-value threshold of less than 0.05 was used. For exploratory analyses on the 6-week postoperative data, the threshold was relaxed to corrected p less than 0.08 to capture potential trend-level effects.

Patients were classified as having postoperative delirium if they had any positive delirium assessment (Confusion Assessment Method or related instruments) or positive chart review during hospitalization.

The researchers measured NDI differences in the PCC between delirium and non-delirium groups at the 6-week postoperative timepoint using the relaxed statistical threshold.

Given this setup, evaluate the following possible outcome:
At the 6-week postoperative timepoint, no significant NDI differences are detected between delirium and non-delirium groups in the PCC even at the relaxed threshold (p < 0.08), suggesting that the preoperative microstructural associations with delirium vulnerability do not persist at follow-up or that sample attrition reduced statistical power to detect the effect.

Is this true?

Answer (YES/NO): NO